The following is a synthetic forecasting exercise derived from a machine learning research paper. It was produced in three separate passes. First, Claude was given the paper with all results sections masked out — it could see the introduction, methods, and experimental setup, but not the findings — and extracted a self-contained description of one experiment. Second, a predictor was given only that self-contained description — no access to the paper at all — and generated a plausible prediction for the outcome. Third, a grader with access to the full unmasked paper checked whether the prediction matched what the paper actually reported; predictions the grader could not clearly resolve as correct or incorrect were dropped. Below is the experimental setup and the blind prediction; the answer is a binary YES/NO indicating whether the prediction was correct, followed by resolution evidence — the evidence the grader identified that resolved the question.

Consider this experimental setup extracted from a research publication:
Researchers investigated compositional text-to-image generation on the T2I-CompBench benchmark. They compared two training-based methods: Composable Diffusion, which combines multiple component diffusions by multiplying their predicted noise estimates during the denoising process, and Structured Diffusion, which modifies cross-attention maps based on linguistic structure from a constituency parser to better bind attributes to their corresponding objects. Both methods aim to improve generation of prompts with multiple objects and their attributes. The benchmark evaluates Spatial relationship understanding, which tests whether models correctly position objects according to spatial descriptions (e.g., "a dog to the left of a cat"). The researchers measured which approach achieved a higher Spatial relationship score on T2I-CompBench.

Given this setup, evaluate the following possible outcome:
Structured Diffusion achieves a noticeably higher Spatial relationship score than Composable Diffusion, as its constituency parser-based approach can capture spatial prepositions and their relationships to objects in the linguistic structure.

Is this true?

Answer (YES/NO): YES